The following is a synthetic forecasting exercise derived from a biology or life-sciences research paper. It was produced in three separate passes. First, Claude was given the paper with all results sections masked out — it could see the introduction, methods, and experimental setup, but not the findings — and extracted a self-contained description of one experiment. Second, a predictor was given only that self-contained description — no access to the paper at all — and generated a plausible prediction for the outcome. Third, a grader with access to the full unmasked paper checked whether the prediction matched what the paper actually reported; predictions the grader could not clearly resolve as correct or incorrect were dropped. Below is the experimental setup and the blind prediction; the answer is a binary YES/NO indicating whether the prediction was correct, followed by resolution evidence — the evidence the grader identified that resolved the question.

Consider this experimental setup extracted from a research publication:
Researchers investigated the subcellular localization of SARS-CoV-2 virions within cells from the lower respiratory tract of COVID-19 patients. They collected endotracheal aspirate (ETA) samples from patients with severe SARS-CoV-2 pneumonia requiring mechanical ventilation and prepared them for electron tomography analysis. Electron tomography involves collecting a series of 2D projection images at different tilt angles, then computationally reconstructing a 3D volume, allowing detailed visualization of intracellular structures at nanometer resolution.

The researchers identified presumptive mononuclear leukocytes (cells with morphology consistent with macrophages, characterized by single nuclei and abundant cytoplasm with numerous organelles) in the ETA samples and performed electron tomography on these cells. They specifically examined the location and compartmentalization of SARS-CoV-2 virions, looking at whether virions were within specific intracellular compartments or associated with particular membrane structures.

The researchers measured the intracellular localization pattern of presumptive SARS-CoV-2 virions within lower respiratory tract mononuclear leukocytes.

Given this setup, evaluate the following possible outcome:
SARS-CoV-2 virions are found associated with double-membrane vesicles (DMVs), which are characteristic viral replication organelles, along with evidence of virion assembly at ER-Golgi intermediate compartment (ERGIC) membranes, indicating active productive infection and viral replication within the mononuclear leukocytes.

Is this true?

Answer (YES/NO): NO